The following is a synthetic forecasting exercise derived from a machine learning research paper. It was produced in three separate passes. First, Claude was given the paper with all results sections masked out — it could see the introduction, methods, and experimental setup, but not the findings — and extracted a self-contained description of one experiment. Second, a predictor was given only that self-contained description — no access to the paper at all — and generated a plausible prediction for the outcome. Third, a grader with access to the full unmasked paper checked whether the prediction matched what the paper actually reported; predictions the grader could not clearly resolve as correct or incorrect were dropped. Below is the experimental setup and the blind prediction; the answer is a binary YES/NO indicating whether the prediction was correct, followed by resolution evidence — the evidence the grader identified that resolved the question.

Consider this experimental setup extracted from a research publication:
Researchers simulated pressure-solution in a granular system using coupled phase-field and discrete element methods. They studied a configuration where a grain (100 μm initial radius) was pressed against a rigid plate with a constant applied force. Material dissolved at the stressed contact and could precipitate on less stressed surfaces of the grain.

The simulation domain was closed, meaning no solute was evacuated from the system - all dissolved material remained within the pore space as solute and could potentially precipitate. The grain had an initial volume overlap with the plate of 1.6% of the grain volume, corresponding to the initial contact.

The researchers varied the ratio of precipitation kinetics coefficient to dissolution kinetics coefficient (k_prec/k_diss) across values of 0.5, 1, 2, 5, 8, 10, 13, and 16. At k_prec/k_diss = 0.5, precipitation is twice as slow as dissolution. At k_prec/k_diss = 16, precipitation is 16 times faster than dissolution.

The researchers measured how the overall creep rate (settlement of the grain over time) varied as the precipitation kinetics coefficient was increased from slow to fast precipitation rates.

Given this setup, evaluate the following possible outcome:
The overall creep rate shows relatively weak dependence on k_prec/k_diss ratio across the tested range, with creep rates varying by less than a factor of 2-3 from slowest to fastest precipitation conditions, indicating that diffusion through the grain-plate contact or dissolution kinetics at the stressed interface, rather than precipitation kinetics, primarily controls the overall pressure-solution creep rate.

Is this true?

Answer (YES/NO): NO